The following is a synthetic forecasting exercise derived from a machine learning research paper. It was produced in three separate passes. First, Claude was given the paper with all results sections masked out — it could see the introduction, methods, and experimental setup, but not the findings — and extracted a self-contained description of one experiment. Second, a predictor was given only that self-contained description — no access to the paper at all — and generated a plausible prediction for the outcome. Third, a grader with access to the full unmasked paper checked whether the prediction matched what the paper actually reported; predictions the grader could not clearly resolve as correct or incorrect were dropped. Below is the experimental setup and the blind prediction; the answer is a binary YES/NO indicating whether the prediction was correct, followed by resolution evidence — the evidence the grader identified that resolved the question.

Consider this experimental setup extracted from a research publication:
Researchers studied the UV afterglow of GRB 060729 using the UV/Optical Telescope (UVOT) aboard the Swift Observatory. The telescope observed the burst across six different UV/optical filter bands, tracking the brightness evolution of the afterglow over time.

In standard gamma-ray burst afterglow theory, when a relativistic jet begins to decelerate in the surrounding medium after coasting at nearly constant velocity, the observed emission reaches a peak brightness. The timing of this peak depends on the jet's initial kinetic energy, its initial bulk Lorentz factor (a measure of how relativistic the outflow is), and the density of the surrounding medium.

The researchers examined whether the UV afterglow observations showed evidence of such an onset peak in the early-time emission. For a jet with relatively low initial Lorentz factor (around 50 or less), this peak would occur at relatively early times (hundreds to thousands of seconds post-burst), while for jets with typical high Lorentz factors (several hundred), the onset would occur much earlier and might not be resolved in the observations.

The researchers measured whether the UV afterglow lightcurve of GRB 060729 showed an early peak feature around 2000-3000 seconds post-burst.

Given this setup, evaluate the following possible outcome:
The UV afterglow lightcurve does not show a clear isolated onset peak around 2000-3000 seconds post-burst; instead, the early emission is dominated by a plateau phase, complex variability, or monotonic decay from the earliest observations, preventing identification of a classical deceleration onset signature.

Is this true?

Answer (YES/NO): NO